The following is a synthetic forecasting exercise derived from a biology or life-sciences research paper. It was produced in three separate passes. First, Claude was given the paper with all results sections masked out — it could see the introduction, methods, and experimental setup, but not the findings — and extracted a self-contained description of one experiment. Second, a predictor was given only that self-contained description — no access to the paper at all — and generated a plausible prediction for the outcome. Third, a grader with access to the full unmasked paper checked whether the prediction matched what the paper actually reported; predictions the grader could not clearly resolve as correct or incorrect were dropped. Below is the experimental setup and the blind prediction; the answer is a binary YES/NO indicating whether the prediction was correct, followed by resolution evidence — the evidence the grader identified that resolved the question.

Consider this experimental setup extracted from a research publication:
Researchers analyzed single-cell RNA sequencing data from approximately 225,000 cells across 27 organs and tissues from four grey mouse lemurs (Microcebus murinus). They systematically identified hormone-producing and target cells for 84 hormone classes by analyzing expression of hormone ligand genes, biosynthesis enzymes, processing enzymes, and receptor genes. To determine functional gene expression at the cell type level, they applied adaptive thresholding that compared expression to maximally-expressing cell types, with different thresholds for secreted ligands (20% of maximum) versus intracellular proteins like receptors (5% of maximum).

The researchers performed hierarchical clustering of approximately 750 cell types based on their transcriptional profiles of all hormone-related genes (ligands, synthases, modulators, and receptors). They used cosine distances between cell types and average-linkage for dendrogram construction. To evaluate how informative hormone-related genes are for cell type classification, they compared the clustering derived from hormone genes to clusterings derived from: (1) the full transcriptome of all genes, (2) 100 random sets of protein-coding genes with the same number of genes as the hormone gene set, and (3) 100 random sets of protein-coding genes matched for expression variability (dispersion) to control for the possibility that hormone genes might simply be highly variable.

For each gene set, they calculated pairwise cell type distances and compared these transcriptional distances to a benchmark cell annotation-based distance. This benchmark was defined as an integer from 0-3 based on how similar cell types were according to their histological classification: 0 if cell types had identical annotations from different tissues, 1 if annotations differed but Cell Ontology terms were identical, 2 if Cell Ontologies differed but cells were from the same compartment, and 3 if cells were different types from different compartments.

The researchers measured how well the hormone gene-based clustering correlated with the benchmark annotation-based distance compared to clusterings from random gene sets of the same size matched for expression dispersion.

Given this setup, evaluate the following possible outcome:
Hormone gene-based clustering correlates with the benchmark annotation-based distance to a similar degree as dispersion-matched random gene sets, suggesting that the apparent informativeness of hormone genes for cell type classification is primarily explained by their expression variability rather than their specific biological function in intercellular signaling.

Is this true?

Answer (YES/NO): YES